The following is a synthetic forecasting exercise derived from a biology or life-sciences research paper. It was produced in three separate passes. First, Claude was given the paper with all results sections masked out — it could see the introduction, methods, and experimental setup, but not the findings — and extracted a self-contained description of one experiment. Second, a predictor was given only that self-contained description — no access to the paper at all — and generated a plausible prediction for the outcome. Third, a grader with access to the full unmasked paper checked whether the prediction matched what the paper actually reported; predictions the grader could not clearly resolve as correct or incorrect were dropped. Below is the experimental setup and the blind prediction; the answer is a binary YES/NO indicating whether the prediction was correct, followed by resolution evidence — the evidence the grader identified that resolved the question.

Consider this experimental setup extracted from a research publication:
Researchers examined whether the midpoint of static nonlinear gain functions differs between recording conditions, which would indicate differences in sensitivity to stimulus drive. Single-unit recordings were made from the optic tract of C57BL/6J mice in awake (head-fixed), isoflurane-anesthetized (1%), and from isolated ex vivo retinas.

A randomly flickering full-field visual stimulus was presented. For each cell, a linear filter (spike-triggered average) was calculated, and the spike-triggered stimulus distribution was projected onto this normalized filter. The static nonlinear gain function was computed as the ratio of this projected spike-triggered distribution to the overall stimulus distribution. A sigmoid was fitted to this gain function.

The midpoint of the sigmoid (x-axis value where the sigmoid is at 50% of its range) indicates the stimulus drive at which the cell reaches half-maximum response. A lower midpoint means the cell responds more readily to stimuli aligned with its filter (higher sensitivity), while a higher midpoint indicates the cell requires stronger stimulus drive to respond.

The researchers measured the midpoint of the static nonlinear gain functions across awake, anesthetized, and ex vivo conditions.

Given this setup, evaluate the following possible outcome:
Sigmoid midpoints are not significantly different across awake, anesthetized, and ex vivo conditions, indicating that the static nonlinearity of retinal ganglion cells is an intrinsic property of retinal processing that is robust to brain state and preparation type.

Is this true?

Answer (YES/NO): NO